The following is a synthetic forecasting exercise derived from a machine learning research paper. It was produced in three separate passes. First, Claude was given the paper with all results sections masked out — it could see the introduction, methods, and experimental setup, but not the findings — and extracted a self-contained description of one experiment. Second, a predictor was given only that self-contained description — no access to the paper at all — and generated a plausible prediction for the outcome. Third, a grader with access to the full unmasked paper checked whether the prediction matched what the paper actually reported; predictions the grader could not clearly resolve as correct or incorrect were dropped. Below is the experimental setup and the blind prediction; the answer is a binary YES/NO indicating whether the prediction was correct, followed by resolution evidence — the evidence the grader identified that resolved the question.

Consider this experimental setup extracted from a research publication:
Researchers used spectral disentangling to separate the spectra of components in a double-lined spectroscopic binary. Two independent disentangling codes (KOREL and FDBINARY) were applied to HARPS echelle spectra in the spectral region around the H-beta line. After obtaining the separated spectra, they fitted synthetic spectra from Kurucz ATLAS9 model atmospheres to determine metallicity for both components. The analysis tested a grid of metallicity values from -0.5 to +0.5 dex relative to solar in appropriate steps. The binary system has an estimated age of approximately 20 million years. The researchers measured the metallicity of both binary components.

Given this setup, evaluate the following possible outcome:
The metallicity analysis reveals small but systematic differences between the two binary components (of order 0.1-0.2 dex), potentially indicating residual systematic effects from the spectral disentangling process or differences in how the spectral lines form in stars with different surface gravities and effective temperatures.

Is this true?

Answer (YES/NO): NO